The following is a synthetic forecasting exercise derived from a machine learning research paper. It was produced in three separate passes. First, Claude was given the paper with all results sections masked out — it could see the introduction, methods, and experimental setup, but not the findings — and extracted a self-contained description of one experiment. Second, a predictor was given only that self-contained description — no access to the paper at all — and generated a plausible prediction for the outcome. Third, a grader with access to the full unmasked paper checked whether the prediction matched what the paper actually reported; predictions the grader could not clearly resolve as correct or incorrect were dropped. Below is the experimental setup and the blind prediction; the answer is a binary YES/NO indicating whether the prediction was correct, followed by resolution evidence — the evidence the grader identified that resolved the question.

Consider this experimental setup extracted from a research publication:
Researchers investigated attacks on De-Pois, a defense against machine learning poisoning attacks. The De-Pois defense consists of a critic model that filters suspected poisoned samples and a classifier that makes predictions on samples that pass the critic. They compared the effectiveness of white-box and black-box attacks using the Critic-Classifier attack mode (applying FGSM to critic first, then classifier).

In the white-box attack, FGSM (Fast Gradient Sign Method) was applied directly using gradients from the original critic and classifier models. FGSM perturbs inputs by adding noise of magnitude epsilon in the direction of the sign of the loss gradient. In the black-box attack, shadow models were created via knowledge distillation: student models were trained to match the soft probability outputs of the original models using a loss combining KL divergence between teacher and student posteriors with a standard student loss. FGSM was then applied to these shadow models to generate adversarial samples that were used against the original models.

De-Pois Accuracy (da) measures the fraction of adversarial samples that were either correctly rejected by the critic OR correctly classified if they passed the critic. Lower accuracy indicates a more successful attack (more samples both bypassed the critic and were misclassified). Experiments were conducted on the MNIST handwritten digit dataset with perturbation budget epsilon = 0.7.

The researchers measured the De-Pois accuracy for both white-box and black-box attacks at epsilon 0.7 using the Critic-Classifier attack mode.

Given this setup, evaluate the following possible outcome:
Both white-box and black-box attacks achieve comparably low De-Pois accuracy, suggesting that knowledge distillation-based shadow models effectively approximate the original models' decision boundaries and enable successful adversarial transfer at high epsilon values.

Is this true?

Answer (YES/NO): YES